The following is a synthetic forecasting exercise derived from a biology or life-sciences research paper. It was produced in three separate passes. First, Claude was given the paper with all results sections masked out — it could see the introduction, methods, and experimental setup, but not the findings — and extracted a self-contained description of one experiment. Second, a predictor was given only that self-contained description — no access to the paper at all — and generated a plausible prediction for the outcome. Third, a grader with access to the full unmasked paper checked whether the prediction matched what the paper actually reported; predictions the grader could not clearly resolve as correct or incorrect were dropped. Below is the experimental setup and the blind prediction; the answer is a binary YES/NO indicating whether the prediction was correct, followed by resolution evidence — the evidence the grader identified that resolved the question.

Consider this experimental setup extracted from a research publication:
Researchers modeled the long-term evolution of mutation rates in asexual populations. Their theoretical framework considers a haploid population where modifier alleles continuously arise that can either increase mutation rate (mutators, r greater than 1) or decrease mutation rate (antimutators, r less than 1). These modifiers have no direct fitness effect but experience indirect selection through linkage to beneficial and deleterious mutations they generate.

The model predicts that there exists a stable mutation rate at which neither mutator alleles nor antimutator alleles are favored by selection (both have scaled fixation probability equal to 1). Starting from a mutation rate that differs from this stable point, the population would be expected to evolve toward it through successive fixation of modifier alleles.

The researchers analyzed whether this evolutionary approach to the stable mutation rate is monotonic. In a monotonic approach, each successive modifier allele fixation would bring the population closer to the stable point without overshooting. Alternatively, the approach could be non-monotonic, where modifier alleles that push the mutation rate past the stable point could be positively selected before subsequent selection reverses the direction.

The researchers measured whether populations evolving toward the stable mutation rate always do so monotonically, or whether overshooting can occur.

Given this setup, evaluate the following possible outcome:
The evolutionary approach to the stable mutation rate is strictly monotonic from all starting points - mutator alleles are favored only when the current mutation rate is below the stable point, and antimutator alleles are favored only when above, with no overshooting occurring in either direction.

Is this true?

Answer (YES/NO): NO